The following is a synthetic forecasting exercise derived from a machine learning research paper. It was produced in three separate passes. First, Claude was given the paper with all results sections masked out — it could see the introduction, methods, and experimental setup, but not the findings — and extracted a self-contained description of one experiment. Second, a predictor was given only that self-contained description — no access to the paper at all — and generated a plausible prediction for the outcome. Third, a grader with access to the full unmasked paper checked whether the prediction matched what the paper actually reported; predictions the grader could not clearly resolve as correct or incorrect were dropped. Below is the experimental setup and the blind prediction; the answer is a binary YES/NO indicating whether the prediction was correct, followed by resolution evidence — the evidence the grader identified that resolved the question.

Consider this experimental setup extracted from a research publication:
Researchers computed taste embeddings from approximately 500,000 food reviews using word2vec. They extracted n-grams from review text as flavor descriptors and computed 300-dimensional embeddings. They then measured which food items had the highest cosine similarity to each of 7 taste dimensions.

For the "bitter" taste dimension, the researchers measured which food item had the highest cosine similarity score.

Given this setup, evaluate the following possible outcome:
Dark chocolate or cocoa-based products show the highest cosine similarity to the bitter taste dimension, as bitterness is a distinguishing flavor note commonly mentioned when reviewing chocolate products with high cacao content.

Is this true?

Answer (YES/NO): NO